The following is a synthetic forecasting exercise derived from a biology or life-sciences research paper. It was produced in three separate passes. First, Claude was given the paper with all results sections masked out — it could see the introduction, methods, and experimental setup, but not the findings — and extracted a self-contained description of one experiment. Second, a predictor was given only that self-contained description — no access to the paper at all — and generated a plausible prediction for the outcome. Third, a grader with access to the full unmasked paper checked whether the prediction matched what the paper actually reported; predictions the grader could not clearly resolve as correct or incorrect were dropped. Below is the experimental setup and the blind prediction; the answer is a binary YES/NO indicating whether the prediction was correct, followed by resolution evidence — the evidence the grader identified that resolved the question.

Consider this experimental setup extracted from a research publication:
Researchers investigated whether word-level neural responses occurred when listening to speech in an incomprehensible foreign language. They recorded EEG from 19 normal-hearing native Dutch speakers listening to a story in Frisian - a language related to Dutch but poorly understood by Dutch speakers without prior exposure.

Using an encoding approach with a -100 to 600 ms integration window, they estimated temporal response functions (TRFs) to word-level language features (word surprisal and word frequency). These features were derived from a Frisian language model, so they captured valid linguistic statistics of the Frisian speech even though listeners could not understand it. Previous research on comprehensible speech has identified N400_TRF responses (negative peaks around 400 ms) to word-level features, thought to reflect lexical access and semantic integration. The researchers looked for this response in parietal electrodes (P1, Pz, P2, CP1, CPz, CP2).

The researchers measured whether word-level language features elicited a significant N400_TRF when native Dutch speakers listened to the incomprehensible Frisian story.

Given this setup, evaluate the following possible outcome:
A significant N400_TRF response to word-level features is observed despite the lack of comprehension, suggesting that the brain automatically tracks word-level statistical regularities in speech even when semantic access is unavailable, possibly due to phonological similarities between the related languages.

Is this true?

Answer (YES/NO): NO